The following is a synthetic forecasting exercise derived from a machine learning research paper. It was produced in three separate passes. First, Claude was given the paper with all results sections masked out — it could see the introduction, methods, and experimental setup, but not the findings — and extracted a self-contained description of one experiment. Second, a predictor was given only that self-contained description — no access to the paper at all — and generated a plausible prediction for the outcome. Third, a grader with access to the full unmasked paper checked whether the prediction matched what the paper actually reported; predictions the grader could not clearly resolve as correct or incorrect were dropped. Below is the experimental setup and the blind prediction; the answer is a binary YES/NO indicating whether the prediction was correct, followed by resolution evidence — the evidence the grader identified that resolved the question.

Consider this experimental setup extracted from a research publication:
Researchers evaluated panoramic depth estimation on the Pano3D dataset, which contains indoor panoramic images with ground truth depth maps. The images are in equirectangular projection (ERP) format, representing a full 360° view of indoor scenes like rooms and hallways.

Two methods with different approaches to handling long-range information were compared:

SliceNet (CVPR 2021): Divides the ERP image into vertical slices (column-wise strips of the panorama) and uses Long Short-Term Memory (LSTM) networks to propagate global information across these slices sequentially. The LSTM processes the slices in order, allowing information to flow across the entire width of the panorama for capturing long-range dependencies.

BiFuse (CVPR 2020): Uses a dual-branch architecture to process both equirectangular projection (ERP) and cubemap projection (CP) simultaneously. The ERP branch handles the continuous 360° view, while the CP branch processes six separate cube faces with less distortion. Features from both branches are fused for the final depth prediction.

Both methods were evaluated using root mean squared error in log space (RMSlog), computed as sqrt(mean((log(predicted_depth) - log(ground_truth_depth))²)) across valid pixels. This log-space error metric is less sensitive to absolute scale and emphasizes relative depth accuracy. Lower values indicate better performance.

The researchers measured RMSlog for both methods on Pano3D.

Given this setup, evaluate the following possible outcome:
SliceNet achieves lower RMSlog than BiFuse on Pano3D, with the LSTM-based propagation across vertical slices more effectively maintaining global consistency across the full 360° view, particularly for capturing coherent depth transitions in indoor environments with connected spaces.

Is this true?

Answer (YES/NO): YES